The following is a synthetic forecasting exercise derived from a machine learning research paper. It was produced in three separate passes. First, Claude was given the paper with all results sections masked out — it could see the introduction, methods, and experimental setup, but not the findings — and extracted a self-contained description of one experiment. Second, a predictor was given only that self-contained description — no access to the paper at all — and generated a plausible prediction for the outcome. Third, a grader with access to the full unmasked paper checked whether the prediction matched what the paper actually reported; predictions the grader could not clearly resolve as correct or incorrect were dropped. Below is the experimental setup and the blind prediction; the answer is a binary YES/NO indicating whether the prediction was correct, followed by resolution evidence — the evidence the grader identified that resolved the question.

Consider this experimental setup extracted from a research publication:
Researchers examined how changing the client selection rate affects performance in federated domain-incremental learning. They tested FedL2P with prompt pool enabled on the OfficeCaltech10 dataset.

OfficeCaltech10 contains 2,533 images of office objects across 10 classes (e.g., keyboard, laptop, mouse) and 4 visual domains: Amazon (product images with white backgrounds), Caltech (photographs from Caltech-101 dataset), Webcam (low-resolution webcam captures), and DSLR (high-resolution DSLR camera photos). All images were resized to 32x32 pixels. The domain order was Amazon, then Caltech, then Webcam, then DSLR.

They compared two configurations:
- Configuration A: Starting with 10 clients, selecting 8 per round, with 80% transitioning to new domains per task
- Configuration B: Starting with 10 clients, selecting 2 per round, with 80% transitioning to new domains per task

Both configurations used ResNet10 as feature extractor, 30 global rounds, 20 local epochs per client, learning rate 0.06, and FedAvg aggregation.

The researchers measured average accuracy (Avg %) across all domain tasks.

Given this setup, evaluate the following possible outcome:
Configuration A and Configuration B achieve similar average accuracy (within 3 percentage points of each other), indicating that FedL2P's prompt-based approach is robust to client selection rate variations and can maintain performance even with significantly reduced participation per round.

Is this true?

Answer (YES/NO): NO